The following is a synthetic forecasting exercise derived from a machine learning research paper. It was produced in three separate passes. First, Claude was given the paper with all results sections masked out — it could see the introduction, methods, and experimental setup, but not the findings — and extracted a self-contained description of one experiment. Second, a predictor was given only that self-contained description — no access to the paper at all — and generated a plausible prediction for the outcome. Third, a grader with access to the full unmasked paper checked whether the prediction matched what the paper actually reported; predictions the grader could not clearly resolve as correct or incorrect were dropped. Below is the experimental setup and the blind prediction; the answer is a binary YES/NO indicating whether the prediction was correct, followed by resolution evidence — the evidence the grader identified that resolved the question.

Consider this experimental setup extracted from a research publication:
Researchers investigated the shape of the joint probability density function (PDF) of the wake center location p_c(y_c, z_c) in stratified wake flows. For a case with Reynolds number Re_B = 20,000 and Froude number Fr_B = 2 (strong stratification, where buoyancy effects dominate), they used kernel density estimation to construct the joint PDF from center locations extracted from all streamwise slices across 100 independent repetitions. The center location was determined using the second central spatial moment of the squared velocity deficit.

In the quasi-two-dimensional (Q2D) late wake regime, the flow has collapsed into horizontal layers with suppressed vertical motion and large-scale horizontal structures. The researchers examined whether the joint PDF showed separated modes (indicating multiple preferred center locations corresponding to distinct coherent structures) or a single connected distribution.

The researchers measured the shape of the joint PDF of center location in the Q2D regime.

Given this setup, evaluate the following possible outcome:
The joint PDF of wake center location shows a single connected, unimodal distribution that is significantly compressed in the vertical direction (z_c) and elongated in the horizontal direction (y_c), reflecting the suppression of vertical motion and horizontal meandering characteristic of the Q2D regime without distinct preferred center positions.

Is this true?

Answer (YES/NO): YES